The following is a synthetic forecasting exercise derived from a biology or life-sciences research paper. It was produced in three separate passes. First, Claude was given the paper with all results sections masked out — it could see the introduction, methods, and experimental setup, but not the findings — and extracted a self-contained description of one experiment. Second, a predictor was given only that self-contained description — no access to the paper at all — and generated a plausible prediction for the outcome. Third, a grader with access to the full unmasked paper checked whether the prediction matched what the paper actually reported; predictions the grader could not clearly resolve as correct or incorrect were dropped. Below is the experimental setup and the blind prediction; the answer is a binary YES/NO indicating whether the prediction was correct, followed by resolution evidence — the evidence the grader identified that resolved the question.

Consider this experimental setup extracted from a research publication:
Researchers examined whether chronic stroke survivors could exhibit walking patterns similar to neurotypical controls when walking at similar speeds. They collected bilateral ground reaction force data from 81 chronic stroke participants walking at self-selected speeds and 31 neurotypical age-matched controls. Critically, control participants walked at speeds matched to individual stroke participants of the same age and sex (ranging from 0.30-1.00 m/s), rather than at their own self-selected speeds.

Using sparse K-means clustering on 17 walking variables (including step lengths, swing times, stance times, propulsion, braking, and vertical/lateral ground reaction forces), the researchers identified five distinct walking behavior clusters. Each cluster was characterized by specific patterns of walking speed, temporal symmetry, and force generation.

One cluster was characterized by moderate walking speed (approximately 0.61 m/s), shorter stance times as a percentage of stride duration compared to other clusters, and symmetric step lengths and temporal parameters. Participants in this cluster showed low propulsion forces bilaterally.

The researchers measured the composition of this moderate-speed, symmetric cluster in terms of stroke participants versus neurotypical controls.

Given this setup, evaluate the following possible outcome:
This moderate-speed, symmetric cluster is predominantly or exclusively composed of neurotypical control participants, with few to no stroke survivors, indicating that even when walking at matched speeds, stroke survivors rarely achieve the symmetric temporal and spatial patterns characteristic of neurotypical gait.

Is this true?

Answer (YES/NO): NO